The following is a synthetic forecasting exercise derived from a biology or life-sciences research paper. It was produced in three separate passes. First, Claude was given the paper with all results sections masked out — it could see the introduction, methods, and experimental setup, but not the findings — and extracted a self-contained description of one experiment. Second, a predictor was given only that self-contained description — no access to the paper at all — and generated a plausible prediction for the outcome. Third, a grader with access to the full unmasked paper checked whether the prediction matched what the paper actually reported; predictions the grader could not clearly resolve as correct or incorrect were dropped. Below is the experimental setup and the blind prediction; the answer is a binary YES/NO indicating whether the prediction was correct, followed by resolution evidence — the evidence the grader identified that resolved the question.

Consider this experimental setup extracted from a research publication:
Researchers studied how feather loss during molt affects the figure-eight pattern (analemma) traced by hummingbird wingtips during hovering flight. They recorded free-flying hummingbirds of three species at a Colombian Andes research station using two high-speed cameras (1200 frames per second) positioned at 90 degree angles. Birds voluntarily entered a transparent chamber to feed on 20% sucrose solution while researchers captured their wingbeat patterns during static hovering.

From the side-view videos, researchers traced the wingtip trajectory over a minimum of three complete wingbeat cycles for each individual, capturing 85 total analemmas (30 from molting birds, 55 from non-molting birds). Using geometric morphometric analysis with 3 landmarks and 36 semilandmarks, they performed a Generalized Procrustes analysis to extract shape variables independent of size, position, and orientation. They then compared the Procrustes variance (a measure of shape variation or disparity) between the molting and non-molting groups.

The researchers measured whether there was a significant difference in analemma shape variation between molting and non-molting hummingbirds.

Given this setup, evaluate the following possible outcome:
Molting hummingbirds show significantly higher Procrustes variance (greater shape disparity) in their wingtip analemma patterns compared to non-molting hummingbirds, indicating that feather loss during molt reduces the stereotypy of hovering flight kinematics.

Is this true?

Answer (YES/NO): NO